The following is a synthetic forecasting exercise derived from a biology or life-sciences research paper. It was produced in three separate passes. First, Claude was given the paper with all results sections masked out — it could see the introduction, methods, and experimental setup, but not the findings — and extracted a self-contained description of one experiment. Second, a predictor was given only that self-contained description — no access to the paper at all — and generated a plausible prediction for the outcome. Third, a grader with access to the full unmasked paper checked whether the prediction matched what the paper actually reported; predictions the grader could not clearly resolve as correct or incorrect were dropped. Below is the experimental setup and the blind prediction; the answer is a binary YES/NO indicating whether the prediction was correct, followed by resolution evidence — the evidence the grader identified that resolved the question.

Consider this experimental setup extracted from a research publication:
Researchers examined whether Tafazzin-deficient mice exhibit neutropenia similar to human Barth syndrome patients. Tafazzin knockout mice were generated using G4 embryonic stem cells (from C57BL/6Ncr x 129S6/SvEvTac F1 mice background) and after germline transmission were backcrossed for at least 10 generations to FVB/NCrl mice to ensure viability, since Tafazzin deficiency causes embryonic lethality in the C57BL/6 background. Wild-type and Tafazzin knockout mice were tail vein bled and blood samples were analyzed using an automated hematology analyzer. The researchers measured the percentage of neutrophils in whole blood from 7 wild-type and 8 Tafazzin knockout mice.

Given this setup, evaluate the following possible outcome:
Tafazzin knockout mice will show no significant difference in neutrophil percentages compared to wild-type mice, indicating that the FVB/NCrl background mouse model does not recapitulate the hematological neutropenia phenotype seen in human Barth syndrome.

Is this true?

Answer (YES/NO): YES